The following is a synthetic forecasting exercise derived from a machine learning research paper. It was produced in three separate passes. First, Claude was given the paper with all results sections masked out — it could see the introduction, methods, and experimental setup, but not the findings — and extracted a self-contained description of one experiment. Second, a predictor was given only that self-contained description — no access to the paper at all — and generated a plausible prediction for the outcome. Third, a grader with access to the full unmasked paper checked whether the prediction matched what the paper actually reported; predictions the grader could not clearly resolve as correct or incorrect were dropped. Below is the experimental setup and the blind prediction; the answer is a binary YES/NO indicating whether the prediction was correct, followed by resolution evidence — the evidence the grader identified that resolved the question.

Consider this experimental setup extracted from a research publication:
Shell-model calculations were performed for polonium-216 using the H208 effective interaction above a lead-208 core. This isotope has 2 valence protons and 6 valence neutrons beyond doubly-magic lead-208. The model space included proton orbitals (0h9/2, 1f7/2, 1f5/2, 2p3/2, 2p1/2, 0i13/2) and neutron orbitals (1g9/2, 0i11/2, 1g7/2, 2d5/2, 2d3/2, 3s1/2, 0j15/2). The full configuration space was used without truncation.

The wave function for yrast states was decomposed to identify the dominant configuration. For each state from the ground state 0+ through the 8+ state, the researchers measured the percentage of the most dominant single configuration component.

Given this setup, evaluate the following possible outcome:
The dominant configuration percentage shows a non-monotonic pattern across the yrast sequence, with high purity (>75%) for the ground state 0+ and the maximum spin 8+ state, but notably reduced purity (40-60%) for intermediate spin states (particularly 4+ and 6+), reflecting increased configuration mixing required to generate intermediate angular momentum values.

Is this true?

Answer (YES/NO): NO